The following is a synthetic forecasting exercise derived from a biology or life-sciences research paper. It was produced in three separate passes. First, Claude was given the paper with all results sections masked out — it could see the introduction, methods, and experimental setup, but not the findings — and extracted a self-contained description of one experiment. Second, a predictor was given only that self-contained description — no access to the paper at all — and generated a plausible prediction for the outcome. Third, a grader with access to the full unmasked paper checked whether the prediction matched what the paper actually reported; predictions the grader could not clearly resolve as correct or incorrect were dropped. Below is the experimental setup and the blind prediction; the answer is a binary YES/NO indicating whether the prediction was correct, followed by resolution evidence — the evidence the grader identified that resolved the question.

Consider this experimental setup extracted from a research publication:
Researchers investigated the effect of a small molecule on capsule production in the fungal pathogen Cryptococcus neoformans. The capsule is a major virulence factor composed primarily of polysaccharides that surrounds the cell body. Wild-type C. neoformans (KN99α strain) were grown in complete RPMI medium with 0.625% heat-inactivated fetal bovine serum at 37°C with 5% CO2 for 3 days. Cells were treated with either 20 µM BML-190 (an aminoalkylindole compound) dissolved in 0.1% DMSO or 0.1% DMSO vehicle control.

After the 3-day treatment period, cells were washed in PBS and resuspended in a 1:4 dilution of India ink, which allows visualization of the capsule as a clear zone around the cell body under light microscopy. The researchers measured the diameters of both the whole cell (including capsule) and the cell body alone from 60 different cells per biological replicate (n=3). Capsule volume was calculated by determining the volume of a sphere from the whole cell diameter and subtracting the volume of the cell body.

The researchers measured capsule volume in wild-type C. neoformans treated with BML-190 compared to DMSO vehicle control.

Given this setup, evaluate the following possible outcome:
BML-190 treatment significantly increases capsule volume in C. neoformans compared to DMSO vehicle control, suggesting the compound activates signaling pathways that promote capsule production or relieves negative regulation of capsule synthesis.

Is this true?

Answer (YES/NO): NO